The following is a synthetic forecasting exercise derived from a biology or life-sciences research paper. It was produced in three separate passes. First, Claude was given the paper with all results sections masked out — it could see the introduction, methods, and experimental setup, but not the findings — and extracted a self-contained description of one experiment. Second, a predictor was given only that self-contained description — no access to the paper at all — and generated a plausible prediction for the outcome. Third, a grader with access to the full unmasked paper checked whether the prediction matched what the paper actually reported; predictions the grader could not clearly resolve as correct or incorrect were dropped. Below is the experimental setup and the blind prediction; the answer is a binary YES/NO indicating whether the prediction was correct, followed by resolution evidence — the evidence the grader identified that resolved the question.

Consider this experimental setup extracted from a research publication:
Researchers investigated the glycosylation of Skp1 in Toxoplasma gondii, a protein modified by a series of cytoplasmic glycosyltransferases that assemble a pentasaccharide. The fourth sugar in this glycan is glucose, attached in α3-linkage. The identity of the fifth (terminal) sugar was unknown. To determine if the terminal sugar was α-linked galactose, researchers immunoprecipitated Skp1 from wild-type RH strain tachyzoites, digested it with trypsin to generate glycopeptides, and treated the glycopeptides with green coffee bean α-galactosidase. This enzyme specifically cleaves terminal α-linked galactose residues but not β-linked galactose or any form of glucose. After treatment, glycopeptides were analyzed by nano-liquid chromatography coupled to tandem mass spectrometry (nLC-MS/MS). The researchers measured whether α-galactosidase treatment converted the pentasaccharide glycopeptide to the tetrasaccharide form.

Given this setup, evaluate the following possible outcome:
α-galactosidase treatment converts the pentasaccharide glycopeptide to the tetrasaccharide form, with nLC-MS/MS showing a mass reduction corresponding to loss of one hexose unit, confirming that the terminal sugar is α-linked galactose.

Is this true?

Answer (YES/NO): YES